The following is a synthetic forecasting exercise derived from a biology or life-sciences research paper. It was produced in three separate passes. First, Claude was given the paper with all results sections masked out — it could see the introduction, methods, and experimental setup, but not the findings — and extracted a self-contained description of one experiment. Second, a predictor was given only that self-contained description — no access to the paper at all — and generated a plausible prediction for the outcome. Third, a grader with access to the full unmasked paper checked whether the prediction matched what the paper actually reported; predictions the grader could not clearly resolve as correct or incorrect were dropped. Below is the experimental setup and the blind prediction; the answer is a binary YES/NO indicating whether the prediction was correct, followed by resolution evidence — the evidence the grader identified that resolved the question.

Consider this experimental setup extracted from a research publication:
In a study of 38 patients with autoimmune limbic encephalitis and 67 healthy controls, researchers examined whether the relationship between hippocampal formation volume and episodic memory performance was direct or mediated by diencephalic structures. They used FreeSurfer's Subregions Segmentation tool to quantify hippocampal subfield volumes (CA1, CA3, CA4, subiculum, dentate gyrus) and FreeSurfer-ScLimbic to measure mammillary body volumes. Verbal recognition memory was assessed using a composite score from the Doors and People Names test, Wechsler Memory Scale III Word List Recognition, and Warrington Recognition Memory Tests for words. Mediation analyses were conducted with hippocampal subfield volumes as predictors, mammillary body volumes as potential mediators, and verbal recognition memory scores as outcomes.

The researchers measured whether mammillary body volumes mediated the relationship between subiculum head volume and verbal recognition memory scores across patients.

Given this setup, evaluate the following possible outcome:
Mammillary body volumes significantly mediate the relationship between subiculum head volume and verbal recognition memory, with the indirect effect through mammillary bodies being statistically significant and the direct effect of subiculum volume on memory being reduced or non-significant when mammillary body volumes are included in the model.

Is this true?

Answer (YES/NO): YES